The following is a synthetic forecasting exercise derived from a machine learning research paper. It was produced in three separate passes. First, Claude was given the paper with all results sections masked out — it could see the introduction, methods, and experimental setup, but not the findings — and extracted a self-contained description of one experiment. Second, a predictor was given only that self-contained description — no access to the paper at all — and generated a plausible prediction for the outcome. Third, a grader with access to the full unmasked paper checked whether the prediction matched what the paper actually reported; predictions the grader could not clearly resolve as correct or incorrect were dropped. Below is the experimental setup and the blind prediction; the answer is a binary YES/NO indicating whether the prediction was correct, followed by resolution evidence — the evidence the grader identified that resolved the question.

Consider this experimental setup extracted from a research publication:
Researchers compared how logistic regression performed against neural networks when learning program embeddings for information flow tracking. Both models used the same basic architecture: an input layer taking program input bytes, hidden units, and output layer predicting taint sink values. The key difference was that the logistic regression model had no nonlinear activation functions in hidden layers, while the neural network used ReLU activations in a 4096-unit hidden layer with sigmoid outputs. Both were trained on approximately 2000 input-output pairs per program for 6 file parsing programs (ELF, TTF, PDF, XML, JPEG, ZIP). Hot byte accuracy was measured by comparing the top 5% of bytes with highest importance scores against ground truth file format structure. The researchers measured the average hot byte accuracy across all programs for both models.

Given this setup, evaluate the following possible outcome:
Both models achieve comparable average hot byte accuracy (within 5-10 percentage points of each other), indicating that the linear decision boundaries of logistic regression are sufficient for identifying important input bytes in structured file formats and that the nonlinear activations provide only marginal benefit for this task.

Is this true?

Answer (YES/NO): NO